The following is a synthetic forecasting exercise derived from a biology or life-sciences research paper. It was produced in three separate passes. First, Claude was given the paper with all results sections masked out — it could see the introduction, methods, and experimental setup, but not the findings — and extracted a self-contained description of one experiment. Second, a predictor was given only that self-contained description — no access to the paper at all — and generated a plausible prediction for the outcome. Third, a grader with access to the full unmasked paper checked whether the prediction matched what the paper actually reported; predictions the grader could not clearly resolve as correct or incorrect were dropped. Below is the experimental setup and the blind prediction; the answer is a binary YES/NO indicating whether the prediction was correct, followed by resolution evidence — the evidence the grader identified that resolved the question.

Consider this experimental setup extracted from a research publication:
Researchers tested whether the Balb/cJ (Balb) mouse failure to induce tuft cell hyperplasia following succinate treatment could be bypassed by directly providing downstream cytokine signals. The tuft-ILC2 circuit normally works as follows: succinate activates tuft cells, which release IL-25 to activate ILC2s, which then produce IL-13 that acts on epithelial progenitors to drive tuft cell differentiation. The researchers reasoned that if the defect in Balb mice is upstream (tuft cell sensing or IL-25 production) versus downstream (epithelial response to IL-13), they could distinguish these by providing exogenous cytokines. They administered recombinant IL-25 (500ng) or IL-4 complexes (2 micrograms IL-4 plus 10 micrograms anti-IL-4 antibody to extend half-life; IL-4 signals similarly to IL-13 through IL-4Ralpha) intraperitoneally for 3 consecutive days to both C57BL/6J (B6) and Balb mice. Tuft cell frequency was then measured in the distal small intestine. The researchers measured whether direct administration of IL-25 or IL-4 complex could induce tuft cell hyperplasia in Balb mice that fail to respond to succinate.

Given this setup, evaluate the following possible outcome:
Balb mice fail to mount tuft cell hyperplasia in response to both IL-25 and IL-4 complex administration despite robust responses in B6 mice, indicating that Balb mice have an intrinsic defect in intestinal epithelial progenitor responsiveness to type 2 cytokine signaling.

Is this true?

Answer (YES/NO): NO